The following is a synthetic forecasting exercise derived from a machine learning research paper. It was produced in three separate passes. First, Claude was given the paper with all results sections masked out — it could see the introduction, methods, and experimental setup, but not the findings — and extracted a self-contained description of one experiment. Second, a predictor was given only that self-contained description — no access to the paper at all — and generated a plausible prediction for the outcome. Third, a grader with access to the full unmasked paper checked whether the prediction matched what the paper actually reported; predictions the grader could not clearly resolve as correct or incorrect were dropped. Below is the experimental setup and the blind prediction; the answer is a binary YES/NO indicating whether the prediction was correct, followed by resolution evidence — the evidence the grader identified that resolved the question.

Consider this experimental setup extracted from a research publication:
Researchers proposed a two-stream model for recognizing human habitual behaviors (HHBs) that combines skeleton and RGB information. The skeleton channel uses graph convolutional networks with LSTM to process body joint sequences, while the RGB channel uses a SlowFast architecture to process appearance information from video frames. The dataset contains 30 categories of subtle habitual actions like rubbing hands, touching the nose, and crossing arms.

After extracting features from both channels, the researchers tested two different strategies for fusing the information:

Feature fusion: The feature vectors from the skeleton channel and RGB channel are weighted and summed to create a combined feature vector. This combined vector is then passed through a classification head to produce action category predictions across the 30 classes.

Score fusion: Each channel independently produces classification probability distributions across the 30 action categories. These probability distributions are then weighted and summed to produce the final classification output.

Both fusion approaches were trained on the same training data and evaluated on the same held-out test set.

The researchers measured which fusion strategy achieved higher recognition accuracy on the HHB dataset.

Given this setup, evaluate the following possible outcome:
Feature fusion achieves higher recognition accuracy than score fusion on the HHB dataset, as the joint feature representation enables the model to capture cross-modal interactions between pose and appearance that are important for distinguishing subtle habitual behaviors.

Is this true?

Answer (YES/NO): YES